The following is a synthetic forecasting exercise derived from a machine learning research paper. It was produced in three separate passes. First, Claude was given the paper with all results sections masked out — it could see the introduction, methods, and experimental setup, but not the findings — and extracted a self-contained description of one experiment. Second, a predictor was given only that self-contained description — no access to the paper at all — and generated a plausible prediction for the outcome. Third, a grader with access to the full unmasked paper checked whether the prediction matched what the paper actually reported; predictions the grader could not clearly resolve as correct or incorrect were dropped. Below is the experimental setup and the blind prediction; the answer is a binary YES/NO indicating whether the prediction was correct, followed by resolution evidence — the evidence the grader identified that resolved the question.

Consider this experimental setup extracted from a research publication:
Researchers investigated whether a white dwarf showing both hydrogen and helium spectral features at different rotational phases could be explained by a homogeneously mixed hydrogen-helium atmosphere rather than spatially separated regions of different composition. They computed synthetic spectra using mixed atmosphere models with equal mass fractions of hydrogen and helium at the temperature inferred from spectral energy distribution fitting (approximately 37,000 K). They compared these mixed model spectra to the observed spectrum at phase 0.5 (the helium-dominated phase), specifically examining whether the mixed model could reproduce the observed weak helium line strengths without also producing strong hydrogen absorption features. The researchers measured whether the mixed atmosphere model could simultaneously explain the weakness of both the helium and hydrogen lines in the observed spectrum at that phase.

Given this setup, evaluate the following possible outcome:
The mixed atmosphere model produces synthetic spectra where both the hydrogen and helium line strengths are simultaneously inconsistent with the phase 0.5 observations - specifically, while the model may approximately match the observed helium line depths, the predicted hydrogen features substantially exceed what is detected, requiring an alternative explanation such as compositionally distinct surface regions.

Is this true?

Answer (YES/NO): NO